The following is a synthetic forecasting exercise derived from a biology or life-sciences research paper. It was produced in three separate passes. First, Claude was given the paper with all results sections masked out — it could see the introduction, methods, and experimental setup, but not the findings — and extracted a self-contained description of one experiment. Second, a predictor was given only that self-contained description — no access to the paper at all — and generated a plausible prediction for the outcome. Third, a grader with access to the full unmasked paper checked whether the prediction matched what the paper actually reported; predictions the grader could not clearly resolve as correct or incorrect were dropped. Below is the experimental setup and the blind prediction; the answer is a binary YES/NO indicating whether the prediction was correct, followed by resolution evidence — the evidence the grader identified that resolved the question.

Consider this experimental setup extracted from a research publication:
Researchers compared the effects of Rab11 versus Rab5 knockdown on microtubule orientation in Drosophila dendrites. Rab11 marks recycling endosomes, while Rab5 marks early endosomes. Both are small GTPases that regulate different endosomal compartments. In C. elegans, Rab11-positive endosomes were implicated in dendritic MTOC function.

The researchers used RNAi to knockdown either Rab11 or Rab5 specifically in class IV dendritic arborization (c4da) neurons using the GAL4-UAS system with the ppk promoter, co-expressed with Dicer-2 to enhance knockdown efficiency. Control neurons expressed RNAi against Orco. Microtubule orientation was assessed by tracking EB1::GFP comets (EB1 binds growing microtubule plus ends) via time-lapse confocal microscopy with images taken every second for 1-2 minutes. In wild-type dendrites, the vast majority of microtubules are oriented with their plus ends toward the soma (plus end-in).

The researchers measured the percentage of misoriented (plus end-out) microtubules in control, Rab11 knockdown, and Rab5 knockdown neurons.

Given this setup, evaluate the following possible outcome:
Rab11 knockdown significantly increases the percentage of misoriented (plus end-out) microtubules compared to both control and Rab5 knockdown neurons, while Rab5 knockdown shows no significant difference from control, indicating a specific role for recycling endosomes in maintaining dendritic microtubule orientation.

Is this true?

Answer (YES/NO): YES